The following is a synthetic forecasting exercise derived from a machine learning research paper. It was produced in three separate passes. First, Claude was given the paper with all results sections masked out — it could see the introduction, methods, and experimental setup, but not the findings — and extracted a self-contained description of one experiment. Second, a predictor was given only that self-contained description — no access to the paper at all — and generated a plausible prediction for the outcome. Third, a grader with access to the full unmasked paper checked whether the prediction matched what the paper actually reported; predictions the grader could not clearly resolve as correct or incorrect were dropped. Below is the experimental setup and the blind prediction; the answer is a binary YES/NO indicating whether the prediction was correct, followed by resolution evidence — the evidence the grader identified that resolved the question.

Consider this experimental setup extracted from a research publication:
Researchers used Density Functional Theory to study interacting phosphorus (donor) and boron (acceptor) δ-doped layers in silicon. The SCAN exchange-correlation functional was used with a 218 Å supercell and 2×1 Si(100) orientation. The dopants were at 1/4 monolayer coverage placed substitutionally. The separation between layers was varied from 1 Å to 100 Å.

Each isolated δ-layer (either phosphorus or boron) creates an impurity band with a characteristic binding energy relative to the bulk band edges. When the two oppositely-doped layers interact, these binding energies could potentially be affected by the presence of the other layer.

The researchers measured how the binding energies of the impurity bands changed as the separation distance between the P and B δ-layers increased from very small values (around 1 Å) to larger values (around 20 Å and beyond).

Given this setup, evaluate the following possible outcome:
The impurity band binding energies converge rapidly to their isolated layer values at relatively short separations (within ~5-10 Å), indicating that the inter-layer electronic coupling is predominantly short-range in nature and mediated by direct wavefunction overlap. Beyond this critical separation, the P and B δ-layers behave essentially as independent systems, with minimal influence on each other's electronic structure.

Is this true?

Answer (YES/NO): NO